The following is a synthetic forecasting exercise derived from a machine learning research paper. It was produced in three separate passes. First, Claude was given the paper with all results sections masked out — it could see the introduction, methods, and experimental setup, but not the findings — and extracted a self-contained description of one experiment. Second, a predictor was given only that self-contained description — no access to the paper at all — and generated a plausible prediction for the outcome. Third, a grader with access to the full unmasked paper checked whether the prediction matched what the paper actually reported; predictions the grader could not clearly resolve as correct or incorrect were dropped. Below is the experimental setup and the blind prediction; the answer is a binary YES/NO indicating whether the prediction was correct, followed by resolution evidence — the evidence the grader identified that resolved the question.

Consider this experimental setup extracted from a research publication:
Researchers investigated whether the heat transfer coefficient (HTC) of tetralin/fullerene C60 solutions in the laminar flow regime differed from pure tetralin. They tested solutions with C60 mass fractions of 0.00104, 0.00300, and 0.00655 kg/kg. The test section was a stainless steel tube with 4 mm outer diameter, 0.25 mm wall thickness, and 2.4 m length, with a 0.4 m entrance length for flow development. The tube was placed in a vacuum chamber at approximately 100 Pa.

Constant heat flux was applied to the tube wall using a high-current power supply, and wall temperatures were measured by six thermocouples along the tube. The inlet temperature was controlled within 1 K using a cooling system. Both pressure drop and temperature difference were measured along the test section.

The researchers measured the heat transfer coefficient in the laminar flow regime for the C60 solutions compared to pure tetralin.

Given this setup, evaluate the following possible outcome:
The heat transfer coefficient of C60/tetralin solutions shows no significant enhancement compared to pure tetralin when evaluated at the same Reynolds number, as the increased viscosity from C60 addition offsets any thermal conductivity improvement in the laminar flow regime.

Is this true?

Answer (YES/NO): NO